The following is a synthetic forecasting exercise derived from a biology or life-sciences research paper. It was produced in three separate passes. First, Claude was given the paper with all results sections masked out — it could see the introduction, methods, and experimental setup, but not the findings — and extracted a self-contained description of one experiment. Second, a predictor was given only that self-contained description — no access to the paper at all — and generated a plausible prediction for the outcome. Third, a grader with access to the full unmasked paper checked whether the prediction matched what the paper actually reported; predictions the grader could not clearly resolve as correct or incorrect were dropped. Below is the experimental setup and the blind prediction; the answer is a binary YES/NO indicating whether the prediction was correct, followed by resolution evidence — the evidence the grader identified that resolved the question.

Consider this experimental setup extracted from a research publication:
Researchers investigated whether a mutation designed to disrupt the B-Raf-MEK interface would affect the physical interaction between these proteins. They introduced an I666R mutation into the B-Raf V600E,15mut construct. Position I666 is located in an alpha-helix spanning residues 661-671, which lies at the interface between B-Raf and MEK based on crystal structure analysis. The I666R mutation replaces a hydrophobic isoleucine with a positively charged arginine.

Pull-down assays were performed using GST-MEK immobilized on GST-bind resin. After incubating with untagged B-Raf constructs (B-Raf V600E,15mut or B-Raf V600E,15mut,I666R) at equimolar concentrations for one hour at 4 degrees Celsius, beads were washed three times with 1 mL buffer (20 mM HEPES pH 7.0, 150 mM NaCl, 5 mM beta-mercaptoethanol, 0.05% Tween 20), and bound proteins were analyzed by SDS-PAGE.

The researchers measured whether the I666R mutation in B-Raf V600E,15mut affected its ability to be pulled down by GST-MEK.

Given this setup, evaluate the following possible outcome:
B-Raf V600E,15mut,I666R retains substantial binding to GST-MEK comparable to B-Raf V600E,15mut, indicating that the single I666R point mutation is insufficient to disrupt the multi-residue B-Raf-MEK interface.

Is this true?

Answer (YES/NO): NO